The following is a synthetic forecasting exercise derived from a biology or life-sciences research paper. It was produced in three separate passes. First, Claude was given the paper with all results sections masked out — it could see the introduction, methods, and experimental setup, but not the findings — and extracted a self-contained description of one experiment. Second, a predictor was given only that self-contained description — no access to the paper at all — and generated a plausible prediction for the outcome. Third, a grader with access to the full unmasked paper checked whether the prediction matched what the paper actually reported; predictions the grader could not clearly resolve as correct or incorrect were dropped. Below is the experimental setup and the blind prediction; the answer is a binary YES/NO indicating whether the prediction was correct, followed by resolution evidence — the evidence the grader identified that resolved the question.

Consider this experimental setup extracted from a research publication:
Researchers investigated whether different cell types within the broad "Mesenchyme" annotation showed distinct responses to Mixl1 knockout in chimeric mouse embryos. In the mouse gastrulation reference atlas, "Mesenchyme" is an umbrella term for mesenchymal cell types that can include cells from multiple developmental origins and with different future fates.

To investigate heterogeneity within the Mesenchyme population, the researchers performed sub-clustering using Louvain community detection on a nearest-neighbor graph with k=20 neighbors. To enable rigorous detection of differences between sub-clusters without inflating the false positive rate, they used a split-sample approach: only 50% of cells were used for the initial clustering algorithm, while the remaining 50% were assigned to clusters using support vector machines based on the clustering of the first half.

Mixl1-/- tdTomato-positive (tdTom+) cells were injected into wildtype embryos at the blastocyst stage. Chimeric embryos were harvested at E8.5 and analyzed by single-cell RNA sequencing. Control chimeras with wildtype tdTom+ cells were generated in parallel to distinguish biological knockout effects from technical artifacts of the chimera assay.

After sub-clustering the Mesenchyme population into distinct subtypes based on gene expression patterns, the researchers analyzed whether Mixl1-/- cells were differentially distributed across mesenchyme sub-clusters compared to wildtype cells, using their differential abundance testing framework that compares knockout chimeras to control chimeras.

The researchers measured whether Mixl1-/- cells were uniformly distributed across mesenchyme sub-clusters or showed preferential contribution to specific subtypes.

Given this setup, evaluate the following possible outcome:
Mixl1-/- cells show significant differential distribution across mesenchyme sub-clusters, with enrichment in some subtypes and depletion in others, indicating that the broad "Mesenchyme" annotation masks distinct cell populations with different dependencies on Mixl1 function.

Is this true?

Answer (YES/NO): YES